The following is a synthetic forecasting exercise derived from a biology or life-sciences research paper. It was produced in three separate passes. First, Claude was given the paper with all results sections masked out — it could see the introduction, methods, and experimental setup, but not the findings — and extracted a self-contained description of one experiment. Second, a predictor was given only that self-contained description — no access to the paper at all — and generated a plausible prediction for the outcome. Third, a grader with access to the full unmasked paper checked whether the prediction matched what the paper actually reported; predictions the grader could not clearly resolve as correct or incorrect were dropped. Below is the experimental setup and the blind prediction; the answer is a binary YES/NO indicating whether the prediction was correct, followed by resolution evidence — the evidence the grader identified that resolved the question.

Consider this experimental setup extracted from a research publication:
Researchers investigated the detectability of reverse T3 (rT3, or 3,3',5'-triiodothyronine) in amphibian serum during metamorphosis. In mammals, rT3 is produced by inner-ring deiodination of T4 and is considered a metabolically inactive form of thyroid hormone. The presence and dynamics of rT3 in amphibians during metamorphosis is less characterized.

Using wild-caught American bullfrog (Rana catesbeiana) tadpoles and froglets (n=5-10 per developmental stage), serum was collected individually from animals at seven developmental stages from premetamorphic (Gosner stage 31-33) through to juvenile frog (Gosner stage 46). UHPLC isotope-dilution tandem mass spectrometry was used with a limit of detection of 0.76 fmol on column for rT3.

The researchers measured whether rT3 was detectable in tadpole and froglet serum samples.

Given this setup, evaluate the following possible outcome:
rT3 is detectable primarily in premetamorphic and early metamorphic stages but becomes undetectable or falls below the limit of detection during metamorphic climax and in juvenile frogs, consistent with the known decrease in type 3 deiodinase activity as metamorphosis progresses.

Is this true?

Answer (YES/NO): NO